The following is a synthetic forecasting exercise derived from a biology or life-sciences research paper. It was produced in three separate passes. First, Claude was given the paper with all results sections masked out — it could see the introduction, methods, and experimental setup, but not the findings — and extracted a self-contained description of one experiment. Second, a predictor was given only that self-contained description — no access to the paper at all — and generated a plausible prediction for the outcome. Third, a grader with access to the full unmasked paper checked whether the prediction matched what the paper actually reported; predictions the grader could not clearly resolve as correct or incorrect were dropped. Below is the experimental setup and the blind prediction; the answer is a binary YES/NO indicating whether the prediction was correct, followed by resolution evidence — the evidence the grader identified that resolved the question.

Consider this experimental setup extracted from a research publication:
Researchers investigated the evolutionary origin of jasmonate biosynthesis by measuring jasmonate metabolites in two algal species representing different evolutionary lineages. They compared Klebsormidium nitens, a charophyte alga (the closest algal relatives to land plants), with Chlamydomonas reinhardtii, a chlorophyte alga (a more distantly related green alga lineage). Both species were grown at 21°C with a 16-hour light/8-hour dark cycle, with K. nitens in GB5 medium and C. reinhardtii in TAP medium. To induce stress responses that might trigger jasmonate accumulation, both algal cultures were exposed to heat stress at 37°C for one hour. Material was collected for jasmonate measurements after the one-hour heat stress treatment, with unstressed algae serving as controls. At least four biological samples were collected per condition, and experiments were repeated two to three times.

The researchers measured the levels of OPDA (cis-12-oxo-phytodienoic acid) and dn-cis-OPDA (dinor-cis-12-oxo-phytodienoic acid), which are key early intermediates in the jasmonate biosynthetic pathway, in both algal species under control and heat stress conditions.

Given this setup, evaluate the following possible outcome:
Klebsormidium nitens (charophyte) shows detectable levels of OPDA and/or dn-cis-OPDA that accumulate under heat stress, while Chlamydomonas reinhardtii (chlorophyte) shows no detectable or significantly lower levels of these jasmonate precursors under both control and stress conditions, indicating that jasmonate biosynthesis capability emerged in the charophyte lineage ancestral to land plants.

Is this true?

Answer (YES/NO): YES